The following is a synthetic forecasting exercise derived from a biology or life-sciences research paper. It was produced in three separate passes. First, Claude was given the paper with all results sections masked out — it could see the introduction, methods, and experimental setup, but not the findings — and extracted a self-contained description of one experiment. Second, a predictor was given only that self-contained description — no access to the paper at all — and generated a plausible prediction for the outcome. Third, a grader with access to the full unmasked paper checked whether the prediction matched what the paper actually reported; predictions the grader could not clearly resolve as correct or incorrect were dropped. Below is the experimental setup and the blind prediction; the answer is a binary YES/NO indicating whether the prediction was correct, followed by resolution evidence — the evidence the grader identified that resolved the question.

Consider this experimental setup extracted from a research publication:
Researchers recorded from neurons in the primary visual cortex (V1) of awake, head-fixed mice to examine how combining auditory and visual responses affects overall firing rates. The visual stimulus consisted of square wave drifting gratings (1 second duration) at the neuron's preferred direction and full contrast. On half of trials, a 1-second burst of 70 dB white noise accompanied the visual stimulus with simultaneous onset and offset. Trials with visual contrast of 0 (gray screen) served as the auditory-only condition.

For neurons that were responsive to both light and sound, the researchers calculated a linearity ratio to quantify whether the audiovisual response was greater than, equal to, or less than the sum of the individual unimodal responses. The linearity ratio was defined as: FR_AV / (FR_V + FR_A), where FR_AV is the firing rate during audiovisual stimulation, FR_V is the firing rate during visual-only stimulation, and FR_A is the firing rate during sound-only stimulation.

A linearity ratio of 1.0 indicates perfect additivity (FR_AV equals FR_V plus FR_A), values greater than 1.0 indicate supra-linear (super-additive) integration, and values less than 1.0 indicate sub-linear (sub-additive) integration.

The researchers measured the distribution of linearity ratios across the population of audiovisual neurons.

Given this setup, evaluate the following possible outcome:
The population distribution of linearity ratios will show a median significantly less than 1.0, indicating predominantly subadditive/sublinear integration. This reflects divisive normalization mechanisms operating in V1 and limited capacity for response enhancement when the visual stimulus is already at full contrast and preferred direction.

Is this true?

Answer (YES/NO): NO